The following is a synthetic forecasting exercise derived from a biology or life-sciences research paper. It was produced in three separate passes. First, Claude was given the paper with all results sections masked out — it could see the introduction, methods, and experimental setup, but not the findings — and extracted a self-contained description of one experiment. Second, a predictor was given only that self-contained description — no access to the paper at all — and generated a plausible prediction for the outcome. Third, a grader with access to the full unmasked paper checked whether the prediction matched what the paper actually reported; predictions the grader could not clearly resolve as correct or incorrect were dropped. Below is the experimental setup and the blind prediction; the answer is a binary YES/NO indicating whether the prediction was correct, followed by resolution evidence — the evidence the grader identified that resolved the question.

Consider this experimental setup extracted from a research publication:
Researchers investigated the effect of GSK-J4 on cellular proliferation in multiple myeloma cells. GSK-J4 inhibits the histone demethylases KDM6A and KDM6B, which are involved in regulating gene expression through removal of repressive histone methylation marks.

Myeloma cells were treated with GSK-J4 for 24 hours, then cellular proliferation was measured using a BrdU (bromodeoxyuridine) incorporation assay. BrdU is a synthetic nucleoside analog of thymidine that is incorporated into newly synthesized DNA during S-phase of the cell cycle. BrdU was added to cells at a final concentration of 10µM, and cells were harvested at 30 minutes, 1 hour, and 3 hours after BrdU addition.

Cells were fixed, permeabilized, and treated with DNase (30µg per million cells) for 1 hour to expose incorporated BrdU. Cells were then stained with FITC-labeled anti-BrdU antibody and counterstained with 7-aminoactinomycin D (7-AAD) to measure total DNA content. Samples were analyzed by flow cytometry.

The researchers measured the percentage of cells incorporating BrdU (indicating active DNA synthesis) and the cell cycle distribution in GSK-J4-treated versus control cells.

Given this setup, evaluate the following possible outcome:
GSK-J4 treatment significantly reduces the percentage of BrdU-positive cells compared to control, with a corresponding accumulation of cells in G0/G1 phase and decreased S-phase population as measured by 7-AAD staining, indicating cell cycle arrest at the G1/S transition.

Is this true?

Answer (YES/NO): NO